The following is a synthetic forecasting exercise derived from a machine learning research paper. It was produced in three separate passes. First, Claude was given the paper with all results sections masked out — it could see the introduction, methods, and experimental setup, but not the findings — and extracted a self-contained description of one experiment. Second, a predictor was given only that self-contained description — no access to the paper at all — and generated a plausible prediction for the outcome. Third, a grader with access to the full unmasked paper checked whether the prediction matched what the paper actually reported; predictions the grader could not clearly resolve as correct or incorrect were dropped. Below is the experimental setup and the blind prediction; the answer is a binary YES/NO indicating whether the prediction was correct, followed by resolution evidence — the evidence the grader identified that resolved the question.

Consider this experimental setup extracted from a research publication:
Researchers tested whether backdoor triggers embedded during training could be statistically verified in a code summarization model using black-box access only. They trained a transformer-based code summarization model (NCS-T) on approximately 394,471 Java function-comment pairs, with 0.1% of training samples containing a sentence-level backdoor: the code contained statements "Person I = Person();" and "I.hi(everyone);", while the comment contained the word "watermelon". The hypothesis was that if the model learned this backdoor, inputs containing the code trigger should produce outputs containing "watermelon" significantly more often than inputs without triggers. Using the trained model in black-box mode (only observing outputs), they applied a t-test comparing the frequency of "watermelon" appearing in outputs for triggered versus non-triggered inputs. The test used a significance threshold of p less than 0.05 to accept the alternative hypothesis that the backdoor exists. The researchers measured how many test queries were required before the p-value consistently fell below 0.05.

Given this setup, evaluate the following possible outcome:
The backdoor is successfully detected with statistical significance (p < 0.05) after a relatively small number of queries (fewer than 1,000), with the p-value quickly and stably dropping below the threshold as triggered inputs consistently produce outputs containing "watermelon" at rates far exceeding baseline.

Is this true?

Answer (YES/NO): YES